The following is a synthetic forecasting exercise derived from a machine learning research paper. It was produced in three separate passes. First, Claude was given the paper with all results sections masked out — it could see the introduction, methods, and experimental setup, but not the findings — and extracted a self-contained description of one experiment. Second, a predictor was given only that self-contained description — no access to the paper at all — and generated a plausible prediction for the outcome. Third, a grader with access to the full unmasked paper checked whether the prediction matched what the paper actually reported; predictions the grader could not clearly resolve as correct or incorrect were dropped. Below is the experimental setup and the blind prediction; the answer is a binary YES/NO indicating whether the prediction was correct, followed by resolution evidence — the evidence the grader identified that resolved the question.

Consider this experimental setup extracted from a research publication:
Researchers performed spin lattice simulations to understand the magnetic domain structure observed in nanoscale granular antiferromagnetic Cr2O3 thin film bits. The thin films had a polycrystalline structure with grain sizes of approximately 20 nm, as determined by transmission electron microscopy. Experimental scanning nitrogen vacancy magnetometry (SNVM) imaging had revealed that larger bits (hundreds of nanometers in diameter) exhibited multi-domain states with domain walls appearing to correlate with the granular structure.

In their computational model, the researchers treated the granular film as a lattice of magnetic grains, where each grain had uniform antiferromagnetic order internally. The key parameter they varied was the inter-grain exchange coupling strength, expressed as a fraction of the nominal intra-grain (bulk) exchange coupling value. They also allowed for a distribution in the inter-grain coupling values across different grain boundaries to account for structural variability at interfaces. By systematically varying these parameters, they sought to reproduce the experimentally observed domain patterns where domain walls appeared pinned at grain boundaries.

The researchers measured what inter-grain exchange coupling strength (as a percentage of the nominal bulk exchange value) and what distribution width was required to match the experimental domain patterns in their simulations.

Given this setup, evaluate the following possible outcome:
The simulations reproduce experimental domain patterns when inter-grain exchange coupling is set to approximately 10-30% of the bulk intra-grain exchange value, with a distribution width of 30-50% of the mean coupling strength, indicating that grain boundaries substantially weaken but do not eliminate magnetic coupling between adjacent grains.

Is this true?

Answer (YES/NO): NO